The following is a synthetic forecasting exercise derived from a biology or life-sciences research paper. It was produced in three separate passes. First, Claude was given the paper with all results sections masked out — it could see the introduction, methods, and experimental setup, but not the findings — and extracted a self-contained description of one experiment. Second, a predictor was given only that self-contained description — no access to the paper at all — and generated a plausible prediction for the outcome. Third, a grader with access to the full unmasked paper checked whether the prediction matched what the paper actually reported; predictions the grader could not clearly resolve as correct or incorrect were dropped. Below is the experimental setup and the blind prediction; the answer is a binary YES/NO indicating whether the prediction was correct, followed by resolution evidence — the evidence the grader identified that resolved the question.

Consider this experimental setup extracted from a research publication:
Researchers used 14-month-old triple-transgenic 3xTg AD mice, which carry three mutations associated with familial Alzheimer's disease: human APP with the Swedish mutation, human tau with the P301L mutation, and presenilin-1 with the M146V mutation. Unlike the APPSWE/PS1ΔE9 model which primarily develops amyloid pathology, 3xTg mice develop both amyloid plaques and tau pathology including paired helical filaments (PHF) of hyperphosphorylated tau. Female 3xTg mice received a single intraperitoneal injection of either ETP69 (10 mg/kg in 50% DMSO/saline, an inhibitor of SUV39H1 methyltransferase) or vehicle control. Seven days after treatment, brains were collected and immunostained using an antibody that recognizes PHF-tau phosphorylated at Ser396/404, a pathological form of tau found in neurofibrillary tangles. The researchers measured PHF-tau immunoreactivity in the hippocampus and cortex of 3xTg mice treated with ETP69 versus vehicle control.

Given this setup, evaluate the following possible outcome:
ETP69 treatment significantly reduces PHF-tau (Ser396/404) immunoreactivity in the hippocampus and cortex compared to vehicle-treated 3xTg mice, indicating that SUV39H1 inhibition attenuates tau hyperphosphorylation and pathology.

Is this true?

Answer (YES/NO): NO